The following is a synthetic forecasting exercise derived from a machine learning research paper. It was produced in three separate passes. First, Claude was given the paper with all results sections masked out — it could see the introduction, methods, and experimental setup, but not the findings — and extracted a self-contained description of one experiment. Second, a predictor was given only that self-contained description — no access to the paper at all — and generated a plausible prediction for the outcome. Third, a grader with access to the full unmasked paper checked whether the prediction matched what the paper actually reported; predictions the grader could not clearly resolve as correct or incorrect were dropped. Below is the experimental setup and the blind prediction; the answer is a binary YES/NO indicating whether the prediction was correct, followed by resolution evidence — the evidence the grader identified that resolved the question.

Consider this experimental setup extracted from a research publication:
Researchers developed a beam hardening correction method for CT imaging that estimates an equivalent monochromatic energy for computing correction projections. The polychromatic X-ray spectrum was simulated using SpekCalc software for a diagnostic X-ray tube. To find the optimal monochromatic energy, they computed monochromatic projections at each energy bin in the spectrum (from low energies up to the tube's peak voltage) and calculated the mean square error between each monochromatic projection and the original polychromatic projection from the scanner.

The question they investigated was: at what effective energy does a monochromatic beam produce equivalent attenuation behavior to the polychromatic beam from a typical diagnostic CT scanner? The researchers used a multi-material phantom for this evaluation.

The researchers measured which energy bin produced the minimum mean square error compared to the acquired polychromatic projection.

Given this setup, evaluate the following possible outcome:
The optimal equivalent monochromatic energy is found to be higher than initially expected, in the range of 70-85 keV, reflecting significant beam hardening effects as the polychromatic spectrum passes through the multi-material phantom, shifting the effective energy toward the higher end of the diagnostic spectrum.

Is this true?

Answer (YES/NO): NO